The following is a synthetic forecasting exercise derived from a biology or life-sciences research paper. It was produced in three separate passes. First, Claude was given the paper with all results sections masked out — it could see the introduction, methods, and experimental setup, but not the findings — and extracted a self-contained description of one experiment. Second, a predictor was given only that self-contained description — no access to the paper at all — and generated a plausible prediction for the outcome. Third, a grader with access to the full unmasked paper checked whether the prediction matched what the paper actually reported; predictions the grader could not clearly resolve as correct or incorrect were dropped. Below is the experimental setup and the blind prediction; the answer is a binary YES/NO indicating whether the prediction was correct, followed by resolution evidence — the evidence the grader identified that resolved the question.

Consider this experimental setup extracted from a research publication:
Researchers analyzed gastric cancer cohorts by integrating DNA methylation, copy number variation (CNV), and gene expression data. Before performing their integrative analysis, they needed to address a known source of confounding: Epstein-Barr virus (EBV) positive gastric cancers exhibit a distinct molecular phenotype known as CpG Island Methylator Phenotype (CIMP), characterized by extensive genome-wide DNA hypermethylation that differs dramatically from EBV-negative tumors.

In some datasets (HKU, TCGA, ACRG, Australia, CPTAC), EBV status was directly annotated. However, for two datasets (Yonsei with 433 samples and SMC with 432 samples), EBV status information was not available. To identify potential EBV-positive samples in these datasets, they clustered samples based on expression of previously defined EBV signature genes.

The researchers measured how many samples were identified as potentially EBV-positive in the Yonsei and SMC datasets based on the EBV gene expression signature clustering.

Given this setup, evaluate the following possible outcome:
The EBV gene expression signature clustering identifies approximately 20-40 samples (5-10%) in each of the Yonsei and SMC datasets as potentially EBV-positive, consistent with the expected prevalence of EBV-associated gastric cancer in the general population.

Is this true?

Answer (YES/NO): NO